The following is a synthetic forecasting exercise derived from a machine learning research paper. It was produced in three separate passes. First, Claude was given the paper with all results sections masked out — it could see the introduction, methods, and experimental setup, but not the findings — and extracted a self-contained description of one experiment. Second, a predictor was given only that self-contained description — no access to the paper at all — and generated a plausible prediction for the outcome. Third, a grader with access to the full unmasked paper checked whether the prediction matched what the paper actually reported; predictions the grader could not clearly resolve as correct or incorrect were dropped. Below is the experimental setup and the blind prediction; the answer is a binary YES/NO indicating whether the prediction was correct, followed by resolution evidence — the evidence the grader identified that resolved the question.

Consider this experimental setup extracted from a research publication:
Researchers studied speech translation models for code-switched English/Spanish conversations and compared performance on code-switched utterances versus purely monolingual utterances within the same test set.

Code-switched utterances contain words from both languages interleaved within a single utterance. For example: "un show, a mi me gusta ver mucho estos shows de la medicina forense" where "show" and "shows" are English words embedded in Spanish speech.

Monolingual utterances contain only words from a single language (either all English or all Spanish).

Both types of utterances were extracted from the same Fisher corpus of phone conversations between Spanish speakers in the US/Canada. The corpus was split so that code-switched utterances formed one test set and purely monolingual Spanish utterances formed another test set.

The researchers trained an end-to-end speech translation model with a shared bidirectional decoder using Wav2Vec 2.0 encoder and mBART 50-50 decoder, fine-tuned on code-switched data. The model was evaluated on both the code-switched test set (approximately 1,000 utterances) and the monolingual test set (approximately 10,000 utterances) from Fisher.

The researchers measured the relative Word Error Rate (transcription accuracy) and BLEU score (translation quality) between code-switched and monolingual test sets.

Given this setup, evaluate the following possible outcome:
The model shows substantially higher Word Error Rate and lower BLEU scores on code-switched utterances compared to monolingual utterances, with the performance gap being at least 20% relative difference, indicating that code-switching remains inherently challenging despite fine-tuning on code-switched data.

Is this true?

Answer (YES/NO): NO